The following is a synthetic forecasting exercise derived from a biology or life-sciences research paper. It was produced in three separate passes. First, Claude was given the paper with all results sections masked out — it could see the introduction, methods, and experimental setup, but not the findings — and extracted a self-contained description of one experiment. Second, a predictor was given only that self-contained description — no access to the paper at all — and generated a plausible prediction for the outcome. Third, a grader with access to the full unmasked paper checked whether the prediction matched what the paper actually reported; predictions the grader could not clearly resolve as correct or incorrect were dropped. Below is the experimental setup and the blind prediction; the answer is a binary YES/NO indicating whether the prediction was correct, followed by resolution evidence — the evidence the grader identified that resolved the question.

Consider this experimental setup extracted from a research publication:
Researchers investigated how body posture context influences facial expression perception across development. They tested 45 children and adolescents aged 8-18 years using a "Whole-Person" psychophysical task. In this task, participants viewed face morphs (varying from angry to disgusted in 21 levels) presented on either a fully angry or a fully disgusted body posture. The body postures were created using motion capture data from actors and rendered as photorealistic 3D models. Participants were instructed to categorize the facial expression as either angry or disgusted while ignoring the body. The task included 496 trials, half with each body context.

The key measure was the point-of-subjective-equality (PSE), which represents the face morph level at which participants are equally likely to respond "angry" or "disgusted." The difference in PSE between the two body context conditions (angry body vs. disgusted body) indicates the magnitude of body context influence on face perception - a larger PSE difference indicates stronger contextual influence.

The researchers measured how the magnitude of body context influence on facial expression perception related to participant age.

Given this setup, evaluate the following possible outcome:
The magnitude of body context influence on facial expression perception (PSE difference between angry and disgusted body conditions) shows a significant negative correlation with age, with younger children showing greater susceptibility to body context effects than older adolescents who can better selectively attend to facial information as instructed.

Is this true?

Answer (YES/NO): YES